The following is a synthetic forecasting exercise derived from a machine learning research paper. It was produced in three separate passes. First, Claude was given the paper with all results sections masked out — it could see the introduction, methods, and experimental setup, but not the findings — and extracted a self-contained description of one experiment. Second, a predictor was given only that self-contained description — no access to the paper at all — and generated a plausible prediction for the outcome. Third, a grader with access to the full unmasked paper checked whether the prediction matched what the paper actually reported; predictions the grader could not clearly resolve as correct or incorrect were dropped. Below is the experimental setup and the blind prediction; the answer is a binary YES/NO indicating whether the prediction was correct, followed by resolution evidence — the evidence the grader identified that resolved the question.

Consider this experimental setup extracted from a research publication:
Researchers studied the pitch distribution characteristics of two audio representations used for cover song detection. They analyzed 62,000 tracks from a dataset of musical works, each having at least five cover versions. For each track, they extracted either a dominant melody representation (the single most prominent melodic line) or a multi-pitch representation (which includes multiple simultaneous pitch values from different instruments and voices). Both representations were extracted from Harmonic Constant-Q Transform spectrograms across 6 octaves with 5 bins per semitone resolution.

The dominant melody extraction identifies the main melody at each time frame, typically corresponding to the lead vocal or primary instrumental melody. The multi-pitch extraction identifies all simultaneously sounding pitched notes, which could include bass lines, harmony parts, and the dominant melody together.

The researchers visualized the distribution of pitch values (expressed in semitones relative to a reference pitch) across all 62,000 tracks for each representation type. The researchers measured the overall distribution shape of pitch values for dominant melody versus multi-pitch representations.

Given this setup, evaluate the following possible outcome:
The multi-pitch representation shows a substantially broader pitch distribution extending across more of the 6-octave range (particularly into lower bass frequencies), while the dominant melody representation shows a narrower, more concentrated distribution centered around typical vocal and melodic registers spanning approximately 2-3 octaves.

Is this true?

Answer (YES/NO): YES